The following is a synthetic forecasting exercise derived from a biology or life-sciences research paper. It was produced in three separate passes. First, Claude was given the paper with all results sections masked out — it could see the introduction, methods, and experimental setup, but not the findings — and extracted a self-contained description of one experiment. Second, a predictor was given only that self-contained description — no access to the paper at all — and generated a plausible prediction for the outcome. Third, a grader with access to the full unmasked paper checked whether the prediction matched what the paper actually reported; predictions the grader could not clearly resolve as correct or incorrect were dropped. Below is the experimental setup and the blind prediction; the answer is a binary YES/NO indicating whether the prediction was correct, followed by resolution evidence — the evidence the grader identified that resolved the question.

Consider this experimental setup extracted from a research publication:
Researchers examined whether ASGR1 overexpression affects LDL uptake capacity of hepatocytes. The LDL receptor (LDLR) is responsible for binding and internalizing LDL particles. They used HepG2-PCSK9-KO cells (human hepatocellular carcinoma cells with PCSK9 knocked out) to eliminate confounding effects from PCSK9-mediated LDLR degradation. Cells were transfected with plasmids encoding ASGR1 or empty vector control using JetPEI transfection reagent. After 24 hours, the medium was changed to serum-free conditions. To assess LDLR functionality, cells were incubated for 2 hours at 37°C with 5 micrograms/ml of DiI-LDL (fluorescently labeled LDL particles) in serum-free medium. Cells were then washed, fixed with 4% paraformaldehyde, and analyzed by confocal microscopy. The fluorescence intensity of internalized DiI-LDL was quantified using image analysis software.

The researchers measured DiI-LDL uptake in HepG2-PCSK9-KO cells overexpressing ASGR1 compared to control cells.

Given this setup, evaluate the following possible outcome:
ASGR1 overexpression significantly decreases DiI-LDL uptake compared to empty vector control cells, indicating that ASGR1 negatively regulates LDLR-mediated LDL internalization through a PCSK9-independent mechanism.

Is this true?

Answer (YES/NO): YES